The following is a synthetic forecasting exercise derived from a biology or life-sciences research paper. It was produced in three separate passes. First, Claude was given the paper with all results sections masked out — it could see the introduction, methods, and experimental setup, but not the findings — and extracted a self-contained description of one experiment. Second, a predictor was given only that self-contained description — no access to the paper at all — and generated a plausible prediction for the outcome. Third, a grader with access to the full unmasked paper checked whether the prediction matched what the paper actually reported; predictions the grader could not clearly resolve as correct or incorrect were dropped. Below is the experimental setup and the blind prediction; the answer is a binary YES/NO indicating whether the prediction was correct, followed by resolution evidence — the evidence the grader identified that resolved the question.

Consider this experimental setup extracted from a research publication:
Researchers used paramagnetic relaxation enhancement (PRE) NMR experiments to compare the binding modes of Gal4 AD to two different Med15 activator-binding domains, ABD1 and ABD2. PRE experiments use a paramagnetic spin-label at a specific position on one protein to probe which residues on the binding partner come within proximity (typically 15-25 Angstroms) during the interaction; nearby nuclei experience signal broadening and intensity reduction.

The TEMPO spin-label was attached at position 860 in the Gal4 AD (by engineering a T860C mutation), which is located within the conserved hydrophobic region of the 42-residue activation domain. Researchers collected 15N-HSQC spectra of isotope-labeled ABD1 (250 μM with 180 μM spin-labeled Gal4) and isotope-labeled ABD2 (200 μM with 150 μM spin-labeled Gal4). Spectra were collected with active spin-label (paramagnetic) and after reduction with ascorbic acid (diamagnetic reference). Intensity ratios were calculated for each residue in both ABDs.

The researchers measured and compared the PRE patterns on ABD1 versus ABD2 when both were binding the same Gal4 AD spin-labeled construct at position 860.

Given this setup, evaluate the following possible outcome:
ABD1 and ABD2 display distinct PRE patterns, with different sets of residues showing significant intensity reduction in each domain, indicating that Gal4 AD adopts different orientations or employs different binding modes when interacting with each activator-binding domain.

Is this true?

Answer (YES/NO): NO